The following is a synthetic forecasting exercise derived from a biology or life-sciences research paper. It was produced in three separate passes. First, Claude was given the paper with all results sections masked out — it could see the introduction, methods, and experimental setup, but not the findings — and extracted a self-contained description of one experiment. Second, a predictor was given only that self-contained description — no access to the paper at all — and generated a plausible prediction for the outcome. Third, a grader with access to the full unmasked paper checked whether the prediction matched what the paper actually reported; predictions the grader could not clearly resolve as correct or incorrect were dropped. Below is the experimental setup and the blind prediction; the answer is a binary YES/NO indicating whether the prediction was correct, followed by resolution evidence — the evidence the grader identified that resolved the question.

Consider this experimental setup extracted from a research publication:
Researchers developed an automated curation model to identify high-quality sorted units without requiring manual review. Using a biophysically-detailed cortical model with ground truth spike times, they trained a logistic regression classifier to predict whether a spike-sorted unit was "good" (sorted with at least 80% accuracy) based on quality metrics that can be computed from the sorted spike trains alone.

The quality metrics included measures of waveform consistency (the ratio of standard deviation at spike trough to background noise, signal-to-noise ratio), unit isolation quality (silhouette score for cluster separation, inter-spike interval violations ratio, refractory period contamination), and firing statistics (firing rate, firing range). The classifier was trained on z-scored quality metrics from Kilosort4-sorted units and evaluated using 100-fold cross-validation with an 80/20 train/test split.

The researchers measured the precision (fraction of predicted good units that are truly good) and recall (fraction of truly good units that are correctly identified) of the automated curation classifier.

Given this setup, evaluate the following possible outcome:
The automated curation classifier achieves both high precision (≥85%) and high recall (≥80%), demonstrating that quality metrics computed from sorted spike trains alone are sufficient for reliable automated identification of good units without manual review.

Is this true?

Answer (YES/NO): NO